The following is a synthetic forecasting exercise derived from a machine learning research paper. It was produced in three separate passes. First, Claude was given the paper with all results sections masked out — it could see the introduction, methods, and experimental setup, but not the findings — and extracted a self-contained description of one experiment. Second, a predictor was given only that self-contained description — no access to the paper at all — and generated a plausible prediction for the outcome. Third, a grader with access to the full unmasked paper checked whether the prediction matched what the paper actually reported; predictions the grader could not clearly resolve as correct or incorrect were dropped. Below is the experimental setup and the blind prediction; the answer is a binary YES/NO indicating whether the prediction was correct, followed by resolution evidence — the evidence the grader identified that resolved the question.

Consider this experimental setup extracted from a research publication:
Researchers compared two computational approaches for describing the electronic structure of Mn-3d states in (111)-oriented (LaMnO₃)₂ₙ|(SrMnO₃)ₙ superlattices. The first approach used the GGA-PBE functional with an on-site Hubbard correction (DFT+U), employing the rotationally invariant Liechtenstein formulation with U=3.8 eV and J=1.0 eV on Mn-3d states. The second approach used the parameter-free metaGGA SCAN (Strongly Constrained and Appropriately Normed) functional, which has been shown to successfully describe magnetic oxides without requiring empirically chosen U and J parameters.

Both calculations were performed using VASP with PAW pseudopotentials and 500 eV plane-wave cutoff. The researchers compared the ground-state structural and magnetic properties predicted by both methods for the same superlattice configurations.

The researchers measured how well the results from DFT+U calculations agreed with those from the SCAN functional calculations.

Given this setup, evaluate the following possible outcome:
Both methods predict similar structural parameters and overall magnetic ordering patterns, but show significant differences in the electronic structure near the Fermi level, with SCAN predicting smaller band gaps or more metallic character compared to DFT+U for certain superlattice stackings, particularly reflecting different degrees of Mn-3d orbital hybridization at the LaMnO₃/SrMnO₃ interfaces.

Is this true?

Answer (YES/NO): NO